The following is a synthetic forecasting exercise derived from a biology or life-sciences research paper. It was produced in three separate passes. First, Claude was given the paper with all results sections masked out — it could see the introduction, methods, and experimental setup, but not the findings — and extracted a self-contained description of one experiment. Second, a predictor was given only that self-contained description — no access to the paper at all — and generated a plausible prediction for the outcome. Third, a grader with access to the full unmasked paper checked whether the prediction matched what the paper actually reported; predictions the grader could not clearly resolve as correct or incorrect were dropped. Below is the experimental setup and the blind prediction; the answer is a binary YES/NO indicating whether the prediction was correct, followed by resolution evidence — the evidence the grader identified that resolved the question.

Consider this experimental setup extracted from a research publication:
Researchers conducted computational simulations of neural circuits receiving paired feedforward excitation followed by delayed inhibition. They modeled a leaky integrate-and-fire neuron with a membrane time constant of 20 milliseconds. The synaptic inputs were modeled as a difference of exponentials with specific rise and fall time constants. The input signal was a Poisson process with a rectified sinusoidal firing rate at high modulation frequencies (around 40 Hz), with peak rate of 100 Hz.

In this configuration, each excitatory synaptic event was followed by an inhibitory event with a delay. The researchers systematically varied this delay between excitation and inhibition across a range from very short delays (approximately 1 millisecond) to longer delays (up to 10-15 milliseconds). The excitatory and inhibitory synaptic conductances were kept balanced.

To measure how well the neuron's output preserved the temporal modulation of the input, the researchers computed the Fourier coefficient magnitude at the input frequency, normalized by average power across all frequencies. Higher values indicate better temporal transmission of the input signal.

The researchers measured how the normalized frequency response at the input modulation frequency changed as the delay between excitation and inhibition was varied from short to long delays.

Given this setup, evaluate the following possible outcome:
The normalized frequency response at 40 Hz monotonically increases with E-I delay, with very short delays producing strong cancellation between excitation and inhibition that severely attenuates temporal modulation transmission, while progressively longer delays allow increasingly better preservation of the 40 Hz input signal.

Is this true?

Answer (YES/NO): NO